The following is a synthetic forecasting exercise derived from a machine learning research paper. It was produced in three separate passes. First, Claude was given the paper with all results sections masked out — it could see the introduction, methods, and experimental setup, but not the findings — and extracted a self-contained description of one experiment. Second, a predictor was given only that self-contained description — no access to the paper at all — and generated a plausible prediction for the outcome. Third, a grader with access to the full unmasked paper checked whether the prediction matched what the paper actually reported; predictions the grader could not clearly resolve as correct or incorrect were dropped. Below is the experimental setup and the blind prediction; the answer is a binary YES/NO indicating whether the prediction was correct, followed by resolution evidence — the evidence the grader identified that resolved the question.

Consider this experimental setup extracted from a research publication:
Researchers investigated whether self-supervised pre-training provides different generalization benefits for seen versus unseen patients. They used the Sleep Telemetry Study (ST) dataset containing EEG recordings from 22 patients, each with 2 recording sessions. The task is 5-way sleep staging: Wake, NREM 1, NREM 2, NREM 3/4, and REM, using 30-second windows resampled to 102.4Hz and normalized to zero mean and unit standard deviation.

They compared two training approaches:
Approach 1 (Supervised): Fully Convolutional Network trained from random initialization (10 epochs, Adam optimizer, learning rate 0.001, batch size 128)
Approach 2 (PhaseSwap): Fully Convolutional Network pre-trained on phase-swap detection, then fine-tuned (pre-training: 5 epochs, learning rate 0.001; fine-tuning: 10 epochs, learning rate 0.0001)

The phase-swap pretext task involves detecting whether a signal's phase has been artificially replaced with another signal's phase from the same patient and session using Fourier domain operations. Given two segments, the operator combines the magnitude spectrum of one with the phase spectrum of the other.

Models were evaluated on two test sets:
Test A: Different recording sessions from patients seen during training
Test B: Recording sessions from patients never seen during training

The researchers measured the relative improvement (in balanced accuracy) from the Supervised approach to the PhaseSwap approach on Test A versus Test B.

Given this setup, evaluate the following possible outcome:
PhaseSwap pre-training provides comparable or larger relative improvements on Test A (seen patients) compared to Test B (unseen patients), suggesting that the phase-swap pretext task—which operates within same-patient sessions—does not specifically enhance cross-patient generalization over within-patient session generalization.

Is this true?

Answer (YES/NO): YES